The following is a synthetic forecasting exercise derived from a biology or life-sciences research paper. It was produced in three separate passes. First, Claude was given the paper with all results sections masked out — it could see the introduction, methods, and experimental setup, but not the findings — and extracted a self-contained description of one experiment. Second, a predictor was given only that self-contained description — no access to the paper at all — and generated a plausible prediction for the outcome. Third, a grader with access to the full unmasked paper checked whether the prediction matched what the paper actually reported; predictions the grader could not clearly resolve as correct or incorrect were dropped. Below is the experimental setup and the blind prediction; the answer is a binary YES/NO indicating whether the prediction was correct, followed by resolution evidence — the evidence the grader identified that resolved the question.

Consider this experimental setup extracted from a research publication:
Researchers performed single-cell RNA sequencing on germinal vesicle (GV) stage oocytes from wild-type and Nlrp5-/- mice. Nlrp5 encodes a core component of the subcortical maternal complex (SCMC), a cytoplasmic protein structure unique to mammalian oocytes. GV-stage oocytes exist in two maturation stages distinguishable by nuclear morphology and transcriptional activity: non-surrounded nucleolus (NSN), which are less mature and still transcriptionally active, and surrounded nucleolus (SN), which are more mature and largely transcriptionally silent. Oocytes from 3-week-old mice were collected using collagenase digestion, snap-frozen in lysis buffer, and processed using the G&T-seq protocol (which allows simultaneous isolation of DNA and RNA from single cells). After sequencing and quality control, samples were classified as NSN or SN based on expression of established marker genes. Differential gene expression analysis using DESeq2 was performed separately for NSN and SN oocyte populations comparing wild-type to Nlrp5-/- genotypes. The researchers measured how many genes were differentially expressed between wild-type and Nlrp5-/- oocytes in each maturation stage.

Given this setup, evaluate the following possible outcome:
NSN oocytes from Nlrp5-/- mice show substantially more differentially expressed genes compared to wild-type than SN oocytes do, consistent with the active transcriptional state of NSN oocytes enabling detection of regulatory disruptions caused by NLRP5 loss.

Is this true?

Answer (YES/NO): NO